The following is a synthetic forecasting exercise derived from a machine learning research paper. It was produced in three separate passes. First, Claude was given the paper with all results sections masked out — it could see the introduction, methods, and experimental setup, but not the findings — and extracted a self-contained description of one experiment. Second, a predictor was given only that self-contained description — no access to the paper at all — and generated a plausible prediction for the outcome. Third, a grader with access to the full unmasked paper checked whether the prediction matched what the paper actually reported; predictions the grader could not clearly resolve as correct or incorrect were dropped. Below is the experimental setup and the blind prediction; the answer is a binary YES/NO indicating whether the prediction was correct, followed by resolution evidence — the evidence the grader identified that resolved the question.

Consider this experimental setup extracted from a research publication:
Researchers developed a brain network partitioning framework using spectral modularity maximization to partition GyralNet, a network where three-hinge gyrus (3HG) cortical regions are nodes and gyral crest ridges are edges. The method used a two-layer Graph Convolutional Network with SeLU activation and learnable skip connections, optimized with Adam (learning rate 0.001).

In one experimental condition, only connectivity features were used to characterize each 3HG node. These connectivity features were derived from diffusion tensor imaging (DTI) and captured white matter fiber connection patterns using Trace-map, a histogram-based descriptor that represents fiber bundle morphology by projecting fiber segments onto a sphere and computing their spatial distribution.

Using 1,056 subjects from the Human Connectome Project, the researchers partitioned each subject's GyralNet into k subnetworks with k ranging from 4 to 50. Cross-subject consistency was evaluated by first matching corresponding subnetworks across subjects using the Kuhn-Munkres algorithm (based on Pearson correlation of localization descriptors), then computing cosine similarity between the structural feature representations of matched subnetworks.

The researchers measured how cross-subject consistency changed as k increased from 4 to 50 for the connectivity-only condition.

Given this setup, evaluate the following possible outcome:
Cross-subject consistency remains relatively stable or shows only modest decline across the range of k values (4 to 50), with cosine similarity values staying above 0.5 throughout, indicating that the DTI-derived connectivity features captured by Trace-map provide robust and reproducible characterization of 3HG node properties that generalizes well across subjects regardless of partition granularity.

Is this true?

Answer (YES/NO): NO